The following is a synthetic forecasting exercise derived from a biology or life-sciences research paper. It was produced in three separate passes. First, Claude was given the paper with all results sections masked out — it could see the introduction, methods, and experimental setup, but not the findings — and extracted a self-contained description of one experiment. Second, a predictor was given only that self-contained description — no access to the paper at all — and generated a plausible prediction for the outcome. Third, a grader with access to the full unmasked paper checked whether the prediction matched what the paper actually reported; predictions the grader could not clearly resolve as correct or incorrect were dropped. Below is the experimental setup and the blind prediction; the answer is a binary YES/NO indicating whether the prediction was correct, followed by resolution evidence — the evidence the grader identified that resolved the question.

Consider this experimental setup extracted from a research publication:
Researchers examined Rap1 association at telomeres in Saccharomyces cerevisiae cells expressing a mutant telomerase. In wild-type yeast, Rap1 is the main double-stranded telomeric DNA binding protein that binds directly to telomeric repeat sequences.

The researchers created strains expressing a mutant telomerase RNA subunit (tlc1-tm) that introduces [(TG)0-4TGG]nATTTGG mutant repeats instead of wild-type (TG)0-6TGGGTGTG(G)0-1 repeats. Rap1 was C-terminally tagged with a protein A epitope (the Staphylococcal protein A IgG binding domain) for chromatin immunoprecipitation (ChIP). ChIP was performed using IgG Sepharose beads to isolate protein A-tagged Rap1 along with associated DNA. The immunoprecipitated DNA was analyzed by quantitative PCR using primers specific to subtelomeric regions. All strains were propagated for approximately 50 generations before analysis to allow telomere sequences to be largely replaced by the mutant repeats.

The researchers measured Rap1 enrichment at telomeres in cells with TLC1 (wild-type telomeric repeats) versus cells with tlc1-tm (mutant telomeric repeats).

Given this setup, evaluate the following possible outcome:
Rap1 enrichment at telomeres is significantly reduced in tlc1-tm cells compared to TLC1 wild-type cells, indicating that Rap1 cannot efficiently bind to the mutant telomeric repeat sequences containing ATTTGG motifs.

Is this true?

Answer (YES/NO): YES